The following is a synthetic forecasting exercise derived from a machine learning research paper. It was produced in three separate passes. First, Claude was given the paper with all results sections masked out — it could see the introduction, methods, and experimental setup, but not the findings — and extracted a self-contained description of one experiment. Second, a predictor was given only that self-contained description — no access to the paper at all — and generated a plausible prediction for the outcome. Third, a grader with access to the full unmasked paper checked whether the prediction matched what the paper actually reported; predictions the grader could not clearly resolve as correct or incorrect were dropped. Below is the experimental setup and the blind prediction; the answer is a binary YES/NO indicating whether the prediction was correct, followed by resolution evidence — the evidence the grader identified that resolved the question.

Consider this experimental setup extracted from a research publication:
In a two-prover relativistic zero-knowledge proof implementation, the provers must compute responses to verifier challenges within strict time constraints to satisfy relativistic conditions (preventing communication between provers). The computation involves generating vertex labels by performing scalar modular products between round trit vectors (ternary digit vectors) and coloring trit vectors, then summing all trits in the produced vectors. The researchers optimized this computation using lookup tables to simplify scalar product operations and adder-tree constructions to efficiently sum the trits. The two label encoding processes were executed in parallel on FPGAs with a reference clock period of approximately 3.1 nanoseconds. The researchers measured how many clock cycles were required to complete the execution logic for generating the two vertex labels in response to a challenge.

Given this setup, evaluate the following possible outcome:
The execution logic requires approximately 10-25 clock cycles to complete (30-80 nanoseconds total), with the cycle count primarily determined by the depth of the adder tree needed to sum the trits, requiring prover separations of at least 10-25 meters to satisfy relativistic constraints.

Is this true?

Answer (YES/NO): NO